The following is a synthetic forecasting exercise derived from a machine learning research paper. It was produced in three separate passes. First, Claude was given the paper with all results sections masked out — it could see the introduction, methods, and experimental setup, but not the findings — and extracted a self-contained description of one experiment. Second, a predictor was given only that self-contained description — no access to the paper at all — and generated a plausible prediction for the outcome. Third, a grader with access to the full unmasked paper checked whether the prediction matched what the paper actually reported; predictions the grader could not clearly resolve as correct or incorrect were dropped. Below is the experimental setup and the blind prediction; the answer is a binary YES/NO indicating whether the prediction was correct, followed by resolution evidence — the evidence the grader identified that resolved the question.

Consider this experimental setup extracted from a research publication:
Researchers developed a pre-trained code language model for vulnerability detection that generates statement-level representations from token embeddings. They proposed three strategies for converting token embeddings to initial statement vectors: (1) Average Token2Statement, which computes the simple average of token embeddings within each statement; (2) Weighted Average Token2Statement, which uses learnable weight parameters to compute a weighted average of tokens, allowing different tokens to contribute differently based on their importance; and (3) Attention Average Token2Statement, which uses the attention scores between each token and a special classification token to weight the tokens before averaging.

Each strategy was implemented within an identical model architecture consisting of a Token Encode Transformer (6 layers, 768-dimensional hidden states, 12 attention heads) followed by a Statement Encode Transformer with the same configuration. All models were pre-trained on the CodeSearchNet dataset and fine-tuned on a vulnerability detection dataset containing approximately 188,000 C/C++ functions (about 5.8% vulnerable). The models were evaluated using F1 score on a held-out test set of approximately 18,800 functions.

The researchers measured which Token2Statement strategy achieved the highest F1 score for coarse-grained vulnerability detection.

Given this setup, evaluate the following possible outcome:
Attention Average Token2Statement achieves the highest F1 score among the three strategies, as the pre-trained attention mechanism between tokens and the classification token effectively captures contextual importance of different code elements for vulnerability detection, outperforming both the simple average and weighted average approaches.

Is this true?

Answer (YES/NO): NO